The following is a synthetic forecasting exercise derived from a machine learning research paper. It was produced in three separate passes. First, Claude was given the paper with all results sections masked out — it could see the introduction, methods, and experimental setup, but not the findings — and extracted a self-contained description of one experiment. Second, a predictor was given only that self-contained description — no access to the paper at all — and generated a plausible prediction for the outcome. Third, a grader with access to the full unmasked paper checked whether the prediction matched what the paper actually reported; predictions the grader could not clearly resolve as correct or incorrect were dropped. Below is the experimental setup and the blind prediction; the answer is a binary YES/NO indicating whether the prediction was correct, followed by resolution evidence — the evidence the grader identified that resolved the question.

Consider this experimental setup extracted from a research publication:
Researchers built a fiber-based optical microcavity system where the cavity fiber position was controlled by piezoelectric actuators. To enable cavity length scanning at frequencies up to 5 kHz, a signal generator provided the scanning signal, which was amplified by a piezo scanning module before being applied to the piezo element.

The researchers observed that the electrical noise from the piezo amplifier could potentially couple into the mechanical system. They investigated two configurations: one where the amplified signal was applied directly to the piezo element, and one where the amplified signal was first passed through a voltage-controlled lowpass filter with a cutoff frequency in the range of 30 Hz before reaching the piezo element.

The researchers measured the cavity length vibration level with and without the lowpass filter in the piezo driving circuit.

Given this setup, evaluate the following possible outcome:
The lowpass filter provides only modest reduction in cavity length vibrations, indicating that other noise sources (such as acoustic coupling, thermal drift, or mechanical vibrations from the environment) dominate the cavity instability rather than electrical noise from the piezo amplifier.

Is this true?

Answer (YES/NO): NO